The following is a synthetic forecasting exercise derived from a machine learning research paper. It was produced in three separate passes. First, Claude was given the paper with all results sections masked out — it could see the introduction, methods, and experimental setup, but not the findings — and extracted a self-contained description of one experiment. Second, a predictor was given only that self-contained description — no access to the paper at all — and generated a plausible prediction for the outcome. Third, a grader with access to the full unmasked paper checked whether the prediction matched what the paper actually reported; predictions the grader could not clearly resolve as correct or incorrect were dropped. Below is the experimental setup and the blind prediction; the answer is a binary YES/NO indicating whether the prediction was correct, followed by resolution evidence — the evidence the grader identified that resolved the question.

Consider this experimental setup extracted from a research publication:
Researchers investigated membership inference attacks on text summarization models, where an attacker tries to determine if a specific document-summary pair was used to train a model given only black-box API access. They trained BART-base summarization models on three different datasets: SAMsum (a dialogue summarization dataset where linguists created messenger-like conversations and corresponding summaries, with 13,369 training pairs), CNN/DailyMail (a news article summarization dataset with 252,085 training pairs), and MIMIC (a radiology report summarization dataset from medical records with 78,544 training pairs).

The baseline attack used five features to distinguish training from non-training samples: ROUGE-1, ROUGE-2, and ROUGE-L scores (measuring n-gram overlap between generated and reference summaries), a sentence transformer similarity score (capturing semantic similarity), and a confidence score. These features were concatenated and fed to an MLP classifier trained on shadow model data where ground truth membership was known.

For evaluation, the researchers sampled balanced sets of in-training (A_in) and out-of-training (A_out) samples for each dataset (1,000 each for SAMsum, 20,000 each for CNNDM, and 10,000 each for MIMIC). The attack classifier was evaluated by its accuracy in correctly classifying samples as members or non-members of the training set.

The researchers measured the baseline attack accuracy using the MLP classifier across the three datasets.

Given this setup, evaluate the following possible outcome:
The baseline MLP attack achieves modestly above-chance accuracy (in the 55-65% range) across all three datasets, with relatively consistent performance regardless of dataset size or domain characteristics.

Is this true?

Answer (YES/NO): NO